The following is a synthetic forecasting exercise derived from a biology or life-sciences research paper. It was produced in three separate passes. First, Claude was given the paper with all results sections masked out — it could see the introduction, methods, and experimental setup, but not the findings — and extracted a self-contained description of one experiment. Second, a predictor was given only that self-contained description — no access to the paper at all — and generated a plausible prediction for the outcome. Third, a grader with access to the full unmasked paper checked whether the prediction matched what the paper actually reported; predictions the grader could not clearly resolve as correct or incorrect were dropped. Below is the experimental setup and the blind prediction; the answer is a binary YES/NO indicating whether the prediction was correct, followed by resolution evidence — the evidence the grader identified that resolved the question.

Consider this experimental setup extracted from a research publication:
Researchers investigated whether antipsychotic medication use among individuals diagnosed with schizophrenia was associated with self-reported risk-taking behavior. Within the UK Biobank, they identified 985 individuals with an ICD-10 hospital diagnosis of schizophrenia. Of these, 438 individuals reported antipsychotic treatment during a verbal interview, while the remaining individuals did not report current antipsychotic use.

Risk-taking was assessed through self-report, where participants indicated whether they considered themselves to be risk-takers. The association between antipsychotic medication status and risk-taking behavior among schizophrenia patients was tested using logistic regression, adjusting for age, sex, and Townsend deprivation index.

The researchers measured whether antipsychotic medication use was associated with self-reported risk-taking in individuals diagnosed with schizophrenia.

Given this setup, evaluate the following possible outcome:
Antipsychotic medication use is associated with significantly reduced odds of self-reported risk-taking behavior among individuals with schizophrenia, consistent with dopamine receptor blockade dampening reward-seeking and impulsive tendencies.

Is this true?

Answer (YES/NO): YES